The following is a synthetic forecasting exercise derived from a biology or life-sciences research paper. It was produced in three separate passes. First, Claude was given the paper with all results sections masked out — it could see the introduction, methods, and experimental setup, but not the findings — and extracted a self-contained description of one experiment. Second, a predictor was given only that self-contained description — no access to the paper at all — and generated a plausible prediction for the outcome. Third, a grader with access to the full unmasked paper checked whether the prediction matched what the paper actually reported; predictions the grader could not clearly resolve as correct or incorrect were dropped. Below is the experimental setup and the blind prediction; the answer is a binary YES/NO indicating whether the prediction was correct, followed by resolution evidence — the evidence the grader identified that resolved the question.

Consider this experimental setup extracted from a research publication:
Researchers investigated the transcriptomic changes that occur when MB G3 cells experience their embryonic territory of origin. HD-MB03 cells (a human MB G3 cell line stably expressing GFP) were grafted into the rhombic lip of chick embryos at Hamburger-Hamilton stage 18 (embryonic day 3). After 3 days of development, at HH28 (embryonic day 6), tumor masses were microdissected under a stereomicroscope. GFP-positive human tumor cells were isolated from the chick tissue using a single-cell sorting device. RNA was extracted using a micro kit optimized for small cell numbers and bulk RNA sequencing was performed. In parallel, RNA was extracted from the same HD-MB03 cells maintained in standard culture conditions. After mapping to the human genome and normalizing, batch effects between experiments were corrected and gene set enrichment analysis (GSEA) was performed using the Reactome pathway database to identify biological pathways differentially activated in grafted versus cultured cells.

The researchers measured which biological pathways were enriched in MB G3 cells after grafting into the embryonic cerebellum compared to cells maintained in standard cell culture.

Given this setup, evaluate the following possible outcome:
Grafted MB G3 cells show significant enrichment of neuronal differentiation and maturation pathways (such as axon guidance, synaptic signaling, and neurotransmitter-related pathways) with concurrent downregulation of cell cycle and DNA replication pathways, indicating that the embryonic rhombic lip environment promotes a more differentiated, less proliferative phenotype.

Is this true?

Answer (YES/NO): NO